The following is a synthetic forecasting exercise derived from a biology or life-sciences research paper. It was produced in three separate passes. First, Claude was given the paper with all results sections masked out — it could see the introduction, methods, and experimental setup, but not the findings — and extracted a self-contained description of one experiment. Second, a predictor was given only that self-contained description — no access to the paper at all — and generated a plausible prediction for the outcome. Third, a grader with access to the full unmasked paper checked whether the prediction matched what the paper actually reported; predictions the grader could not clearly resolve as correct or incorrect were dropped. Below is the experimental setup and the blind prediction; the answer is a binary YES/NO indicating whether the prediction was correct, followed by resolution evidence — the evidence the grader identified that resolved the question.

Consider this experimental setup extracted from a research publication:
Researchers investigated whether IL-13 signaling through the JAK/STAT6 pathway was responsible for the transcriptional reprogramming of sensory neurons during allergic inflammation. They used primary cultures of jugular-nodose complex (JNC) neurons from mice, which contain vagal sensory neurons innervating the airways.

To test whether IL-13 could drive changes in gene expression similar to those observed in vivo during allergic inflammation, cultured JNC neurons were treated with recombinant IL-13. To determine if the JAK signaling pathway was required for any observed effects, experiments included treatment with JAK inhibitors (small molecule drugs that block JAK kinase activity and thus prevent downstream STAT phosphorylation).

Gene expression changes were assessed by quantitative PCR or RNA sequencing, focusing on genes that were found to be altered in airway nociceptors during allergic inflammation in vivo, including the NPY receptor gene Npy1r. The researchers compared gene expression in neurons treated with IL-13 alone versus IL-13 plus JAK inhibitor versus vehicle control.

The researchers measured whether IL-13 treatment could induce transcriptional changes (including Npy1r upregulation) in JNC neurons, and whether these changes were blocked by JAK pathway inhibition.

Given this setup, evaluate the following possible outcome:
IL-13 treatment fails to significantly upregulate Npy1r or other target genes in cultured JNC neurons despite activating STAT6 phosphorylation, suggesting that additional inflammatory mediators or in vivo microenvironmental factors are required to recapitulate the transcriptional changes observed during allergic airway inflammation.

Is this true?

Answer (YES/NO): NO